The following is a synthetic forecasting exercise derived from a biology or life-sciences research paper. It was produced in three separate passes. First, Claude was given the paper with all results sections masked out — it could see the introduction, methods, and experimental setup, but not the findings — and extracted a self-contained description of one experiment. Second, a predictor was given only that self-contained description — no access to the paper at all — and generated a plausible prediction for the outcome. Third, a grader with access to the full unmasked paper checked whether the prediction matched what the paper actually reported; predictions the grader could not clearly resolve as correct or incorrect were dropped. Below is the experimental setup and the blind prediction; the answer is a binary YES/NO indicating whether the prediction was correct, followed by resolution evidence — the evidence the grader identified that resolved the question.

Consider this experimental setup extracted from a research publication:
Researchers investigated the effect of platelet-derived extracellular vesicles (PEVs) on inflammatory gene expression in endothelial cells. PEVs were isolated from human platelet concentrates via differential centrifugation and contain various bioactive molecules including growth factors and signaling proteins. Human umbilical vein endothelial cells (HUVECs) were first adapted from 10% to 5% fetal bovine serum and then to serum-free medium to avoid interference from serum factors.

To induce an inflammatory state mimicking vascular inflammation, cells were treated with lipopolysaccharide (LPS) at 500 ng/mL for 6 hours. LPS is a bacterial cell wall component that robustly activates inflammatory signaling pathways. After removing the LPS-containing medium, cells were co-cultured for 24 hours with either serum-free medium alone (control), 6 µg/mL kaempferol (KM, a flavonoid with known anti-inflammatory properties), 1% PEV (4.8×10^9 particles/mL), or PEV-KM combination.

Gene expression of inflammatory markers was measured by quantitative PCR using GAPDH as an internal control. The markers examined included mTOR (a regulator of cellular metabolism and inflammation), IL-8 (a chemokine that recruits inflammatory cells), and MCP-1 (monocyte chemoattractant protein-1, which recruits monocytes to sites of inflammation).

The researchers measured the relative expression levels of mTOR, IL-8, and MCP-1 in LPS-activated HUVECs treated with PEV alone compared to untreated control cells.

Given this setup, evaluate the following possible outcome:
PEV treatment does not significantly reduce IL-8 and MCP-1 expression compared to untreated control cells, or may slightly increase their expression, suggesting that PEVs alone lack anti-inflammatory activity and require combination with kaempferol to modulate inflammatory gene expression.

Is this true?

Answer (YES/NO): NO